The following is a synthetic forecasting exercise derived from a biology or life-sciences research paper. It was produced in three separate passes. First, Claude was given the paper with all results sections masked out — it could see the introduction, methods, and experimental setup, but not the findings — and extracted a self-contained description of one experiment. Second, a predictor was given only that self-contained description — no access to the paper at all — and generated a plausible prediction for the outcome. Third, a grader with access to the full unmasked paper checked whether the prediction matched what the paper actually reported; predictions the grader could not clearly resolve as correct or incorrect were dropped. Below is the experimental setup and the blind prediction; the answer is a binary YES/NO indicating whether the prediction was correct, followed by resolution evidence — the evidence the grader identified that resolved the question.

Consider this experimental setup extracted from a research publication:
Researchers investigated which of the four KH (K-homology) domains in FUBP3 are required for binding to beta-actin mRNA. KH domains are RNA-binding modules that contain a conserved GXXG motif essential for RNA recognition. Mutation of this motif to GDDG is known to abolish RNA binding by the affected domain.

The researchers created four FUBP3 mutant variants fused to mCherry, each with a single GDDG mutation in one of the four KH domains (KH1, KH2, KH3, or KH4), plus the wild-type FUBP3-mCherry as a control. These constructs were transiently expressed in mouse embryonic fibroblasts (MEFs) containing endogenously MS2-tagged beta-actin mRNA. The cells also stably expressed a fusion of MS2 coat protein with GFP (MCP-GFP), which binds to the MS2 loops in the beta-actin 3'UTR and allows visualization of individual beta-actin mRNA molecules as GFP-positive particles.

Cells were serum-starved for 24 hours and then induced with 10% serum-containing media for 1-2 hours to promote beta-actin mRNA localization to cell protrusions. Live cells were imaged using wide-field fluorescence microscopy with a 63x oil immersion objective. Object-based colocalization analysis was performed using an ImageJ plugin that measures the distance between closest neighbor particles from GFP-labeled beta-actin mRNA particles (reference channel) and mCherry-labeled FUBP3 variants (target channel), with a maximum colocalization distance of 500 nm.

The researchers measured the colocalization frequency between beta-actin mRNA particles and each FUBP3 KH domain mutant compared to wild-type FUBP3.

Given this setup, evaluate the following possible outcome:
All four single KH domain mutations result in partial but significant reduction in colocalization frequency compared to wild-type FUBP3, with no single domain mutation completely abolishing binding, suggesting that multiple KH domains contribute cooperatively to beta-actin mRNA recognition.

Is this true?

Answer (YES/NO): NO